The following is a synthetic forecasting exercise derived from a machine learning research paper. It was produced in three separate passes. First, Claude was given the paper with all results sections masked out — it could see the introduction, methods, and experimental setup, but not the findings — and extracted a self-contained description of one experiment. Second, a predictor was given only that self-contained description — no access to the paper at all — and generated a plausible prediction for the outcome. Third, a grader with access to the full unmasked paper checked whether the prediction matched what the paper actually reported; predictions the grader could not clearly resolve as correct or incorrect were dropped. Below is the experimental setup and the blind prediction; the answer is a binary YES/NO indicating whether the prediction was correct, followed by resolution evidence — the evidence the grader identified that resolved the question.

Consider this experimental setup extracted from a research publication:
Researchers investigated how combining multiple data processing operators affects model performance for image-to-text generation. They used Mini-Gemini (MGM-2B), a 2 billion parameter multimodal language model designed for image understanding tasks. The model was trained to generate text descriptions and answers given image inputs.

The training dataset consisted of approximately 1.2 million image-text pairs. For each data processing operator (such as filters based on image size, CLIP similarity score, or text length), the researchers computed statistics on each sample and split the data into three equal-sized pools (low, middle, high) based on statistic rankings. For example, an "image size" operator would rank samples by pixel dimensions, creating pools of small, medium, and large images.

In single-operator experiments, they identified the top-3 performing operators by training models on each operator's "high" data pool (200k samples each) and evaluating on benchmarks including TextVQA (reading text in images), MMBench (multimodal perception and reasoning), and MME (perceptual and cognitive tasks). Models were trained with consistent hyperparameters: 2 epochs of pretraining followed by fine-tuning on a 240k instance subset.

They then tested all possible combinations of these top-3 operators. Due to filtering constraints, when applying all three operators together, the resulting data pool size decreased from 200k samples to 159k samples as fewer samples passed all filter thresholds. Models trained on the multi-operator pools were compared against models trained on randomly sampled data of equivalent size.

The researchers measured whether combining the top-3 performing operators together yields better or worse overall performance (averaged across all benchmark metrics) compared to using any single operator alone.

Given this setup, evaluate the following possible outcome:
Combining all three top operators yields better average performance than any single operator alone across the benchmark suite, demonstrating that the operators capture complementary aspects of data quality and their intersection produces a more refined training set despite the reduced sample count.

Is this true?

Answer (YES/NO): NO